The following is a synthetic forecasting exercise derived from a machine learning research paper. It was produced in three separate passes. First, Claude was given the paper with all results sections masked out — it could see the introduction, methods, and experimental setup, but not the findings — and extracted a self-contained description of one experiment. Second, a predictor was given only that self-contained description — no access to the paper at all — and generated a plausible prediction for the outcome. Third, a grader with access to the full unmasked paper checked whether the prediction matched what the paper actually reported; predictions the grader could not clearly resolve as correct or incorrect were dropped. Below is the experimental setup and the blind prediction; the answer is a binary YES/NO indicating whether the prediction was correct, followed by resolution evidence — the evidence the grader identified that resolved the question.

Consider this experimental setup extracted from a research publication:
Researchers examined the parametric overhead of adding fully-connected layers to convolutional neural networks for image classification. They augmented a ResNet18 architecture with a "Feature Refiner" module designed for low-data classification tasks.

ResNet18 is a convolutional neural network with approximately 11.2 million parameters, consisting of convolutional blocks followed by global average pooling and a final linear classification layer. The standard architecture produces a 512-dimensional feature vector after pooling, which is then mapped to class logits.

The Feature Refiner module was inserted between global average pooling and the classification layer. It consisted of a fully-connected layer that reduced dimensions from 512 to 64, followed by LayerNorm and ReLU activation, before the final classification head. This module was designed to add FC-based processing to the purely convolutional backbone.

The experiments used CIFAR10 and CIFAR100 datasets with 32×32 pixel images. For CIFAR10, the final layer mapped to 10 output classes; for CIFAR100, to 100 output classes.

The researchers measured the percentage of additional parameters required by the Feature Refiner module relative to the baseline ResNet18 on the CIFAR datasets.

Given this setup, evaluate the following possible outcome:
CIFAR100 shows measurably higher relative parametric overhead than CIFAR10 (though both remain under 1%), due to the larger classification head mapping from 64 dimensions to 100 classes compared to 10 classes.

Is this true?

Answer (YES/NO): NO